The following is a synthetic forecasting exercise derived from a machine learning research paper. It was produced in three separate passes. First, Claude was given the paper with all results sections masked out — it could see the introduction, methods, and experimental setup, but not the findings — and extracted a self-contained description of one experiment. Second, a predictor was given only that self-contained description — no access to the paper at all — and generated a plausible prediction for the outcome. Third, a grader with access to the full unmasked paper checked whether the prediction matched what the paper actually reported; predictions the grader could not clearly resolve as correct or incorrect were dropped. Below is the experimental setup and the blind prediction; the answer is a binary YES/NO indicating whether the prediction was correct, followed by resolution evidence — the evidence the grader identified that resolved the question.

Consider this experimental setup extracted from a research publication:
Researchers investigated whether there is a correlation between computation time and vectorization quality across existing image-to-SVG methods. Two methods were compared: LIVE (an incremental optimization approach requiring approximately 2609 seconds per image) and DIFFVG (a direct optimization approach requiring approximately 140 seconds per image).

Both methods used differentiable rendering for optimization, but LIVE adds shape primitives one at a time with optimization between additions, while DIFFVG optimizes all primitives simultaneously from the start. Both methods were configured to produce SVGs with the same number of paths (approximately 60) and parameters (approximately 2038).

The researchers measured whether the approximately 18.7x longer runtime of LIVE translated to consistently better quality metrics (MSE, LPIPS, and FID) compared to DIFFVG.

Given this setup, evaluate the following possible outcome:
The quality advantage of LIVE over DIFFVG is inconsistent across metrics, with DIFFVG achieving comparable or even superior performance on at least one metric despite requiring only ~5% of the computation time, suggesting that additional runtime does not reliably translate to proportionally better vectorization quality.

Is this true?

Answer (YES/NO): NO